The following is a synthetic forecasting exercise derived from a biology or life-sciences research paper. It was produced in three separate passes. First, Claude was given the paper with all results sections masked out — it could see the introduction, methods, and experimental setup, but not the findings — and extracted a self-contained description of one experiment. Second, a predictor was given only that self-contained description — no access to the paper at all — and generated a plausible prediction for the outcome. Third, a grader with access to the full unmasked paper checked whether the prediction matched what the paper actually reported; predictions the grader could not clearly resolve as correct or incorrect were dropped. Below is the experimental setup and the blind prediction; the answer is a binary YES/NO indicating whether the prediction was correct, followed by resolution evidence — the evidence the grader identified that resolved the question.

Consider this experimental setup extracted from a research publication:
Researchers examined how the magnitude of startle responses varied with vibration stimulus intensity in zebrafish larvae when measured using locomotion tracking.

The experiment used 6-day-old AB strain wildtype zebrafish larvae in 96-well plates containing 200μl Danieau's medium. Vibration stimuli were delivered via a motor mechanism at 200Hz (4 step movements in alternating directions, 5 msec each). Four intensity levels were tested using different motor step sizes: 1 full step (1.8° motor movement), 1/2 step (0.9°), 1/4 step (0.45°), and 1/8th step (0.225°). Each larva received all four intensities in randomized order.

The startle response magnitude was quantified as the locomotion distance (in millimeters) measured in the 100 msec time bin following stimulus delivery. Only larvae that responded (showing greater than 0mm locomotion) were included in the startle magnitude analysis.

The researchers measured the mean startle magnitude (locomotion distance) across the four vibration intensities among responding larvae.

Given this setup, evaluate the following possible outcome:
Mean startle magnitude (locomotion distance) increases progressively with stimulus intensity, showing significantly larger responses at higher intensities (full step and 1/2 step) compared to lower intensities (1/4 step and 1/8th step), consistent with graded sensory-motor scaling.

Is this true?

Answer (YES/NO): NO